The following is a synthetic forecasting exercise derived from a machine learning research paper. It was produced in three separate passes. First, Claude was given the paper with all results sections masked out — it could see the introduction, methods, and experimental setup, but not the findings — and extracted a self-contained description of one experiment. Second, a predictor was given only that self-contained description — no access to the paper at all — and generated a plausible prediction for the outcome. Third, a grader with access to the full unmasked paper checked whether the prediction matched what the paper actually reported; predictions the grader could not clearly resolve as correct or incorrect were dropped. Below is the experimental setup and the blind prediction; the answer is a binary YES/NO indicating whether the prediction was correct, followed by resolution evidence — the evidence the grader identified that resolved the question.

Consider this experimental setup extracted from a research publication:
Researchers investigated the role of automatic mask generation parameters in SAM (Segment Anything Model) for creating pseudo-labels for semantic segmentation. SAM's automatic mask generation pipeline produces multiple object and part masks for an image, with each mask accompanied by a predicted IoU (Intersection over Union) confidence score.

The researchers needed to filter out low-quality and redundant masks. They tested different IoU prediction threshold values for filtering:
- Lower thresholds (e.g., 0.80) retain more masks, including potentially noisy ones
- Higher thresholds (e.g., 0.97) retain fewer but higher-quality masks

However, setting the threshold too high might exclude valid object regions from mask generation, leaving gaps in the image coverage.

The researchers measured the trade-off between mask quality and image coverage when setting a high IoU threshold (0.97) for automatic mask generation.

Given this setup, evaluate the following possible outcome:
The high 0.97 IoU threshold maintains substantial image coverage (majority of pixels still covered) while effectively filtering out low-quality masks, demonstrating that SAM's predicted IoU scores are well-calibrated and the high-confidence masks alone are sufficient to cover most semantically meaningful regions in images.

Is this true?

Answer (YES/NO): NO